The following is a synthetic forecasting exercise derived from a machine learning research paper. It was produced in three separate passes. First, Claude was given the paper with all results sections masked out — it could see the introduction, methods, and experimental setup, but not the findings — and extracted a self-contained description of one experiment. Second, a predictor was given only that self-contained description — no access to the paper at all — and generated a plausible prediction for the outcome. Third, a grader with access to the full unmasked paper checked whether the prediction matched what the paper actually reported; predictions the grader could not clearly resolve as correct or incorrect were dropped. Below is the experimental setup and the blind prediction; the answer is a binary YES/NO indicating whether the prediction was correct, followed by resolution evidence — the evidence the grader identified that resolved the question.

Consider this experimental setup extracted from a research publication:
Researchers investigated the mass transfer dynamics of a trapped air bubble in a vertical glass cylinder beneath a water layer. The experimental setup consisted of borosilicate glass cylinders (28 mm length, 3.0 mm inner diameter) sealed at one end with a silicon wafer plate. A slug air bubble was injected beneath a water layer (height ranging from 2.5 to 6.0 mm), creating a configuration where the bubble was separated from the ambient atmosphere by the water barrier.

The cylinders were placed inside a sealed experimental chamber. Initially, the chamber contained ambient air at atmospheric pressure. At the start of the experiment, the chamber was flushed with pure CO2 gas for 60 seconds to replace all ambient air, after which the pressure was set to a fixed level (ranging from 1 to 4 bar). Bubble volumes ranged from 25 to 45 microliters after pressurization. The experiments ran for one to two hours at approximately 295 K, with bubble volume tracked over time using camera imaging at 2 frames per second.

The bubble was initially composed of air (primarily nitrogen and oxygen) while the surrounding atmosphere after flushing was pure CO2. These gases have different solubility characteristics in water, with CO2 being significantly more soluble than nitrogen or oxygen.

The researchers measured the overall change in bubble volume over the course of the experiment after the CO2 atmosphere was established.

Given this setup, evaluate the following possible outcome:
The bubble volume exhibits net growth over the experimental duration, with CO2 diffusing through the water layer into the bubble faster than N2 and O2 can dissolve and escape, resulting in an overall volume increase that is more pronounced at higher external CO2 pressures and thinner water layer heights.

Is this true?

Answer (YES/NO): YES